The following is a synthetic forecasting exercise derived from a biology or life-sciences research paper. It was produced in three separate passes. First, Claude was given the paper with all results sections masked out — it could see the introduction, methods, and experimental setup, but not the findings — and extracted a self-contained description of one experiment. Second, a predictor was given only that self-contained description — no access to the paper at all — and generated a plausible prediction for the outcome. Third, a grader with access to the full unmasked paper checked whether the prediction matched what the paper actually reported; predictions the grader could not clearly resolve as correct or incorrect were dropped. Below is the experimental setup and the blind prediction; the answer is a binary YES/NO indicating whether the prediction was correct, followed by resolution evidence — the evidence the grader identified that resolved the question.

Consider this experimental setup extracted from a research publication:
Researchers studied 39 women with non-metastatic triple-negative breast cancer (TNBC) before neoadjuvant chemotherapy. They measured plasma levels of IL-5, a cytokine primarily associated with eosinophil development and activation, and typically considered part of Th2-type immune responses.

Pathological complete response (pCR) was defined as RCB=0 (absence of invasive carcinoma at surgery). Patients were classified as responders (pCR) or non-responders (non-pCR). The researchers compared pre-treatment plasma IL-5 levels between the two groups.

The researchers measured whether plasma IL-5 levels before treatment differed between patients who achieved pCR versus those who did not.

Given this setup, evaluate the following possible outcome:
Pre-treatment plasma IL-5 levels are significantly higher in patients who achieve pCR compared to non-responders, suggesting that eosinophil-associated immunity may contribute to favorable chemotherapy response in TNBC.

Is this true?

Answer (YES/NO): YES